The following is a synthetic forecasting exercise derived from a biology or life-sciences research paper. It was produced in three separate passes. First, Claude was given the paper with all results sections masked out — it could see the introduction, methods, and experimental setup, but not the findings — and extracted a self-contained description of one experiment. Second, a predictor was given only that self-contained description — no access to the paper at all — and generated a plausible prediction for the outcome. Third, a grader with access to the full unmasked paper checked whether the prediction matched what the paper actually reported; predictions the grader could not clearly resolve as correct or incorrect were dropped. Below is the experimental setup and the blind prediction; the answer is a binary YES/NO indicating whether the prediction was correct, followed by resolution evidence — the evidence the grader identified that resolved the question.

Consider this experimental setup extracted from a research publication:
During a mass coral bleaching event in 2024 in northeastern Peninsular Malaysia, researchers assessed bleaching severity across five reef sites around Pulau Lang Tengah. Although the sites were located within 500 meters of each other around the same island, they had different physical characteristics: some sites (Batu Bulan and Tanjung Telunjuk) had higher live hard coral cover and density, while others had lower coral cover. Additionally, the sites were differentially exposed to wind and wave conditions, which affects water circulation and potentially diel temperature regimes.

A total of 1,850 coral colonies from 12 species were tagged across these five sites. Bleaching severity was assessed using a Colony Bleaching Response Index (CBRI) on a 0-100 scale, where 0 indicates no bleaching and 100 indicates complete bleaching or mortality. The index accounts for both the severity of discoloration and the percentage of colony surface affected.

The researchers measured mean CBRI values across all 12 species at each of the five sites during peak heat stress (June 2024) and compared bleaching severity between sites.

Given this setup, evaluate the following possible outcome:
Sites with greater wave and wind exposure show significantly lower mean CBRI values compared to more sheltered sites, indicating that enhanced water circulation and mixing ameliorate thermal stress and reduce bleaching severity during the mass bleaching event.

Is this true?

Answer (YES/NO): NO